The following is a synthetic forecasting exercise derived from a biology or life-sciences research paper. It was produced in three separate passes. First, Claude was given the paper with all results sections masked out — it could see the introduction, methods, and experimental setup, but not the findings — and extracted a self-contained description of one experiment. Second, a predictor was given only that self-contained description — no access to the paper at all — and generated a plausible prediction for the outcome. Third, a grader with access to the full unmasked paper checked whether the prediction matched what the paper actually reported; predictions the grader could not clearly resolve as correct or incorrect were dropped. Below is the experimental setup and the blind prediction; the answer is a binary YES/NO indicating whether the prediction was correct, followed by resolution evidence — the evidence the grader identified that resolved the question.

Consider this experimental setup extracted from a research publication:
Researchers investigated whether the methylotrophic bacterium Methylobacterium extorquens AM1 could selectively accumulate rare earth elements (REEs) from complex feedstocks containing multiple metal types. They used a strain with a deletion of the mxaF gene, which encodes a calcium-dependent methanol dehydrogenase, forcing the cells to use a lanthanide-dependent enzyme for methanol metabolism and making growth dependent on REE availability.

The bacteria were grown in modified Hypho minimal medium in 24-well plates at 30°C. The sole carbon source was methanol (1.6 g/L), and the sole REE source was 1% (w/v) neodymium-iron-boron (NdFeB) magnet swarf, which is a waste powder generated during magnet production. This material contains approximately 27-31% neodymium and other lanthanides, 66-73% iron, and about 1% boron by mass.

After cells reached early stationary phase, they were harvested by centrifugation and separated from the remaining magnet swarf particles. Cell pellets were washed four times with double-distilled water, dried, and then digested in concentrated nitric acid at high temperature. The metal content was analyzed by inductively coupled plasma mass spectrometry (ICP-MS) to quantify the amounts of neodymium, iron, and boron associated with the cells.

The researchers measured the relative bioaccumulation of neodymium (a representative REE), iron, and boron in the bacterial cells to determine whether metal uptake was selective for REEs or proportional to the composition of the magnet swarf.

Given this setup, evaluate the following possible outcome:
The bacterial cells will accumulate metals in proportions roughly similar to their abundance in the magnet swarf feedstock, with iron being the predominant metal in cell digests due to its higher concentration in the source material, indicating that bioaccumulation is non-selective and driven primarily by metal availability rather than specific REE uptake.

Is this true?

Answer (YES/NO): NO